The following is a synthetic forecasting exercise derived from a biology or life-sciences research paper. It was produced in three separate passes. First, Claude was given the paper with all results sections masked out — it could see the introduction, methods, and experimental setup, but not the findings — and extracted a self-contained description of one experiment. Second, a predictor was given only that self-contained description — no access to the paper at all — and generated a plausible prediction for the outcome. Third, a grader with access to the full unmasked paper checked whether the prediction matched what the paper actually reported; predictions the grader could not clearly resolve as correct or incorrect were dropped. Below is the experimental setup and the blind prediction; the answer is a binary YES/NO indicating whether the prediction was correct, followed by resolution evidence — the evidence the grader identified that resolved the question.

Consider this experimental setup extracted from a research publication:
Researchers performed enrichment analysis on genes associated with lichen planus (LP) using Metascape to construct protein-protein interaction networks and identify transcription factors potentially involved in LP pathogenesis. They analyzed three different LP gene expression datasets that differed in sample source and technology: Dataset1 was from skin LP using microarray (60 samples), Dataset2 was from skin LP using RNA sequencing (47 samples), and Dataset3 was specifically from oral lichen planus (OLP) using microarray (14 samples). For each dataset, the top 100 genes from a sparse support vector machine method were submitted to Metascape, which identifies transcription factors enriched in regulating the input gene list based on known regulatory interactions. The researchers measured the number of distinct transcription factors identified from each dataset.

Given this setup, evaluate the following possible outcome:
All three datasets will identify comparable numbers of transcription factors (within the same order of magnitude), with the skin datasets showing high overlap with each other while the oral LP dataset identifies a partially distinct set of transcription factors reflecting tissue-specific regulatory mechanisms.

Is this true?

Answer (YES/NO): NO